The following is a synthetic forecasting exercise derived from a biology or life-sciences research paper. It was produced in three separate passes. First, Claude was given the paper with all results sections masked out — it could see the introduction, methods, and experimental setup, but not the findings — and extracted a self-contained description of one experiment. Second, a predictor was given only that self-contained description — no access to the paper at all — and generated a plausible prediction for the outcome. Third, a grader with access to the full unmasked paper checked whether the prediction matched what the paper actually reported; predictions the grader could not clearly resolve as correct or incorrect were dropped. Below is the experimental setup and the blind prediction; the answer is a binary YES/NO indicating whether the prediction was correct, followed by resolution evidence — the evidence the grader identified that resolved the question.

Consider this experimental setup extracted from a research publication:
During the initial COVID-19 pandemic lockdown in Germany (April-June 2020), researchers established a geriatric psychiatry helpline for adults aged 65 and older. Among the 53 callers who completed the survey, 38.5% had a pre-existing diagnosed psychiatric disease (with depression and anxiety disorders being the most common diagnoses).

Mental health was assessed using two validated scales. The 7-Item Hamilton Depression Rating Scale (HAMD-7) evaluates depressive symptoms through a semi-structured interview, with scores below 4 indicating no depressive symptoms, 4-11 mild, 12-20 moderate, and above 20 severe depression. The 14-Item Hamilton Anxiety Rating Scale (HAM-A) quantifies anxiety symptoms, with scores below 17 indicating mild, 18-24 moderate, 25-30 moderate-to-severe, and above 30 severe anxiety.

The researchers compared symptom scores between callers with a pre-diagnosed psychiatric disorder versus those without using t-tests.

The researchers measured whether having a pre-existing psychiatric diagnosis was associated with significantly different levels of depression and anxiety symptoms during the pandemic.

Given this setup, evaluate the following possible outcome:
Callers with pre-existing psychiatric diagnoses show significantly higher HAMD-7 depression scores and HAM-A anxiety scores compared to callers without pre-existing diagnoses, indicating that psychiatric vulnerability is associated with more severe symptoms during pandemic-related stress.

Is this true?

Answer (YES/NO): YES